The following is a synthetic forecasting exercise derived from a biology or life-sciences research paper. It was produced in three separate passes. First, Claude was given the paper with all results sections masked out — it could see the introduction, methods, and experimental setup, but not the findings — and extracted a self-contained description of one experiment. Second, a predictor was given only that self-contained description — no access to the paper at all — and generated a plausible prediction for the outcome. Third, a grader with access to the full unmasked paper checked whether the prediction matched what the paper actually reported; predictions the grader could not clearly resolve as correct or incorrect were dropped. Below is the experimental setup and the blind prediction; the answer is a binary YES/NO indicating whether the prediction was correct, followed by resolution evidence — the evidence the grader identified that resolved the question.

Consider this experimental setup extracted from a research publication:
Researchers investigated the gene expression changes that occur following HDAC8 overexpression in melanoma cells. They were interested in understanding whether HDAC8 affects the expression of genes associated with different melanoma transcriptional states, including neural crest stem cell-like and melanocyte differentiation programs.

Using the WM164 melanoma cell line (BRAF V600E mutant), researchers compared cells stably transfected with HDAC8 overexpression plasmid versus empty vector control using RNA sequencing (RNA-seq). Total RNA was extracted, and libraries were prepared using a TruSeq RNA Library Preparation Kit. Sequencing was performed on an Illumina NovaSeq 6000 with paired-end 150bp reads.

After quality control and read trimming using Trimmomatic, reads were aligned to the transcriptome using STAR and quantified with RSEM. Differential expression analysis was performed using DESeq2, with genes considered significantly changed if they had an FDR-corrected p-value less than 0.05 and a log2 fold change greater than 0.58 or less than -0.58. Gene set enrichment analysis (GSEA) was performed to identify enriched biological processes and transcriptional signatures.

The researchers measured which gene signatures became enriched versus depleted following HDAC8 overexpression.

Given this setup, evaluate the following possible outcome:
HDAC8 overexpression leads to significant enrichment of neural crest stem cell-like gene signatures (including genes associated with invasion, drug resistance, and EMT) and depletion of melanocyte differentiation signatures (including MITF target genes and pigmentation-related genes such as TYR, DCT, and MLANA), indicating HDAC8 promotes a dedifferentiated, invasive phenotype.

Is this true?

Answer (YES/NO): YES